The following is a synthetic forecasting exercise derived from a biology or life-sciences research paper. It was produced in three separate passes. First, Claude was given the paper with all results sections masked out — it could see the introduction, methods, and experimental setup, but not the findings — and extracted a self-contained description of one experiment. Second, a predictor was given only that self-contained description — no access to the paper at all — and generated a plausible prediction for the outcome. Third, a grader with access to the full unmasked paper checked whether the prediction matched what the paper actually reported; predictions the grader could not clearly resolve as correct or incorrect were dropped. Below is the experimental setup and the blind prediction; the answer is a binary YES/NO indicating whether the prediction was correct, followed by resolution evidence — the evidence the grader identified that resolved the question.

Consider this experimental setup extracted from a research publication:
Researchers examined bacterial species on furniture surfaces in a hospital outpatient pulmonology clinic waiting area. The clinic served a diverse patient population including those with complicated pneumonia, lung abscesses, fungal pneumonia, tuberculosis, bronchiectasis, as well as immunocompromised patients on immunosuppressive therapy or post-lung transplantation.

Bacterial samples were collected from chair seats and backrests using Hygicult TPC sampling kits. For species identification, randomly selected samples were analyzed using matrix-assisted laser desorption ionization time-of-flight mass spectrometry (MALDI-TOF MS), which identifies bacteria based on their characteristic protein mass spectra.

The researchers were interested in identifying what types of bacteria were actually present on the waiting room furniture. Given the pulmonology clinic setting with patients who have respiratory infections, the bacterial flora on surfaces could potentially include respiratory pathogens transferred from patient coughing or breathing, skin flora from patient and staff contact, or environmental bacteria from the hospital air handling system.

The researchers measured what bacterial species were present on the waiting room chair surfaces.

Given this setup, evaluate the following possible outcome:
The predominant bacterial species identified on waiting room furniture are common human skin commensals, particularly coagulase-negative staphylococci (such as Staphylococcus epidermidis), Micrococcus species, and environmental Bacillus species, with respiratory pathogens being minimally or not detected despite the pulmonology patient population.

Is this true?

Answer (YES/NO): YES